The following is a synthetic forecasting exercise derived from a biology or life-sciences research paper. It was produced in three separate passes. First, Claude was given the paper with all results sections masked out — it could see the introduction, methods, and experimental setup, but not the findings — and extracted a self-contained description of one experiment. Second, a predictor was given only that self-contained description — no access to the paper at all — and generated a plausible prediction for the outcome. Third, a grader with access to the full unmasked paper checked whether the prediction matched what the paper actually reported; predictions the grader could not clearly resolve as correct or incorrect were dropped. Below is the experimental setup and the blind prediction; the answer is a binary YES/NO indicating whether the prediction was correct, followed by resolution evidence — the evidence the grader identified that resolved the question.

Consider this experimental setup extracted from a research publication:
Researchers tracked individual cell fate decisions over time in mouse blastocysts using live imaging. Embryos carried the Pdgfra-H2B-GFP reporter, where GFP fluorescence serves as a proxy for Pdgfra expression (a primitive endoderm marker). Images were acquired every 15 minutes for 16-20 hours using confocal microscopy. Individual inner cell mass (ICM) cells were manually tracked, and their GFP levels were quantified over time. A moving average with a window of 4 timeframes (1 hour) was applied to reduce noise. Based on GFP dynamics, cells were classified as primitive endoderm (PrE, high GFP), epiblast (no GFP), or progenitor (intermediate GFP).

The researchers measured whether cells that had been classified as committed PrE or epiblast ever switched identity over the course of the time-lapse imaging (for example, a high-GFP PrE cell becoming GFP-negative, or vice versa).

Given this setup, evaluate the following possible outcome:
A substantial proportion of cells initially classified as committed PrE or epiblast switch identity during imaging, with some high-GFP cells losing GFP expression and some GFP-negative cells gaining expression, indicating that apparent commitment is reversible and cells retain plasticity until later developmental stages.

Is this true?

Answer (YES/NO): NO